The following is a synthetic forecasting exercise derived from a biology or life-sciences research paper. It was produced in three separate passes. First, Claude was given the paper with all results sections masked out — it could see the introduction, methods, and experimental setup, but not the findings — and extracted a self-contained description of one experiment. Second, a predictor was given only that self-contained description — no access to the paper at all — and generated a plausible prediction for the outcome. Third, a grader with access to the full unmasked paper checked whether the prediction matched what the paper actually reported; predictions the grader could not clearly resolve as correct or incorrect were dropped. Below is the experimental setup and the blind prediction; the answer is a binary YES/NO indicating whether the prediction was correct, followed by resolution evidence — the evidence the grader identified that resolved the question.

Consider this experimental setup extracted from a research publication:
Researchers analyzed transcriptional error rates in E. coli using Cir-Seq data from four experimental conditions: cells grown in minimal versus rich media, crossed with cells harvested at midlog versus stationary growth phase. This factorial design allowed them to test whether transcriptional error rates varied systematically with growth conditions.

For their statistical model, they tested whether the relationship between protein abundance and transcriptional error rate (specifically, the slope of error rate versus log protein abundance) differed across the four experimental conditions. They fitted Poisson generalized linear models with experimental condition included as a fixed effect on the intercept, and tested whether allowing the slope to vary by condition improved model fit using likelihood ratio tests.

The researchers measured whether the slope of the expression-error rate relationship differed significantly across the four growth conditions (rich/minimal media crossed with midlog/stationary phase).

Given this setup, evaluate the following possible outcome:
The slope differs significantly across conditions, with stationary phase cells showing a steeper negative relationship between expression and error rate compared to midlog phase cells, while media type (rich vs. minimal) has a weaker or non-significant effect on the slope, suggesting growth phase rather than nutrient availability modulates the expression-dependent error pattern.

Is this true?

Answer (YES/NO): NO